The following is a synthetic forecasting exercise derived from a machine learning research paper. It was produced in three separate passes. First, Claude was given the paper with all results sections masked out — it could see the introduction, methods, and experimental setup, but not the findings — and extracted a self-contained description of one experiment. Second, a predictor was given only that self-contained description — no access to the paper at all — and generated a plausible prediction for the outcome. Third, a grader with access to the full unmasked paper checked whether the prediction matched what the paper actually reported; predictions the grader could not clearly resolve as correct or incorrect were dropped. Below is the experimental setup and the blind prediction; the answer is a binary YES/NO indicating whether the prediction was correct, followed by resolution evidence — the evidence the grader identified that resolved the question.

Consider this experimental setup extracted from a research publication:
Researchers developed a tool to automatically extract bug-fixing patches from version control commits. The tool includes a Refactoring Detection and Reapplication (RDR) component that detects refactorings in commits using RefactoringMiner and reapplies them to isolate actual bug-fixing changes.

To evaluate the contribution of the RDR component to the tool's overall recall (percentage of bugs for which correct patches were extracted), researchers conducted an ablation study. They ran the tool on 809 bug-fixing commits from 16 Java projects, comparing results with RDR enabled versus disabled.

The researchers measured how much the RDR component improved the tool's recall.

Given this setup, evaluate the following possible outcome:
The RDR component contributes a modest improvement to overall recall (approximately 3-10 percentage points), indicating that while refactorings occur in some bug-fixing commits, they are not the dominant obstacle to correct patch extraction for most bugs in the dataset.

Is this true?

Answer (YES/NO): YES